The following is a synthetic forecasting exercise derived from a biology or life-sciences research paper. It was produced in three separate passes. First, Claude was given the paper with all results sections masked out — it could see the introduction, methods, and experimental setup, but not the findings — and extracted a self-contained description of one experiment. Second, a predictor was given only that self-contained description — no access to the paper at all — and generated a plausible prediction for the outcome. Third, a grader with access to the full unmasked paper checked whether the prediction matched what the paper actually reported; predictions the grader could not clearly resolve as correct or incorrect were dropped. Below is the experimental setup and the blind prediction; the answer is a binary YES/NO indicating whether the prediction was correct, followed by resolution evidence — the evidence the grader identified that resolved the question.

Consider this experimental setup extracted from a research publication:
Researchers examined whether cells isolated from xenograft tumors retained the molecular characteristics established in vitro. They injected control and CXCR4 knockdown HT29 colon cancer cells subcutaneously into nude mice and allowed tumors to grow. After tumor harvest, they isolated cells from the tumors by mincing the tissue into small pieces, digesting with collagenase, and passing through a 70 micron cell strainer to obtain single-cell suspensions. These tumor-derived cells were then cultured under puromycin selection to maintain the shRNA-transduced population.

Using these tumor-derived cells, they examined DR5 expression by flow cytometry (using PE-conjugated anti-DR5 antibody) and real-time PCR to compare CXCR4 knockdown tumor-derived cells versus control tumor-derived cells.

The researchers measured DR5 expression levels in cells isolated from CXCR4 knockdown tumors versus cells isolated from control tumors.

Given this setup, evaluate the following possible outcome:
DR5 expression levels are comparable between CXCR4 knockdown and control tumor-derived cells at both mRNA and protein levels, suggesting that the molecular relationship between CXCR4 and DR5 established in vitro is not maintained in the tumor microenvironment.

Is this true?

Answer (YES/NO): NO